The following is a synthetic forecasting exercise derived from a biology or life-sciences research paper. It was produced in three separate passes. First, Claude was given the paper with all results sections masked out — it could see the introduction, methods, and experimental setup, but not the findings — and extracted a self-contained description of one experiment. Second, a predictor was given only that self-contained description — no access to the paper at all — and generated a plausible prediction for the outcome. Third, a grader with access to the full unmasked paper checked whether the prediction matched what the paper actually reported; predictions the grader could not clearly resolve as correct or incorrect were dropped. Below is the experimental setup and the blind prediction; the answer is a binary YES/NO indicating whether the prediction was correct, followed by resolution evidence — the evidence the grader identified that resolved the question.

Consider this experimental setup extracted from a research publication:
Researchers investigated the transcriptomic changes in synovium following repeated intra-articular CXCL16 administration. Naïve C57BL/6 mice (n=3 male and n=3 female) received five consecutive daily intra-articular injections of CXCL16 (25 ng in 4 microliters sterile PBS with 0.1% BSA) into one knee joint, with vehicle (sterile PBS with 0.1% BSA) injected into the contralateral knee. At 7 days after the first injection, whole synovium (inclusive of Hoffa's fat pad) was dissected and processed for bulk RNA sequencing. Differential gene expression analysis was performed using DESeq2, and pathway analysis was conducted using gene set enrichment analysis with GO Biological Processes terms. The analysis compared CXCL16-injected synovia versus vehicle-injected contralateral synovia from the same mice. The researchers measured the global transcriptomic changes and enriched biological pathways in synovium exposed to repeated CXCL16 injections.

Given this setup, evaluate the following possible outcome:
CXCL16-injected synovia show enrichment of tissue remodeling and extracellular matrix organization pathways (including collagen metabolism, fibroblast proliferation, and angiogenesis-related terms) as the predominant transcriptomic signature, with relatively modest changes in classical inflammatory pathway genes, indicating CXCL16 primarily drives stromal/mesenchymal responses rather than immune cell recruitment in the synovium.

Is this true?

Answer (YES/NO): NO